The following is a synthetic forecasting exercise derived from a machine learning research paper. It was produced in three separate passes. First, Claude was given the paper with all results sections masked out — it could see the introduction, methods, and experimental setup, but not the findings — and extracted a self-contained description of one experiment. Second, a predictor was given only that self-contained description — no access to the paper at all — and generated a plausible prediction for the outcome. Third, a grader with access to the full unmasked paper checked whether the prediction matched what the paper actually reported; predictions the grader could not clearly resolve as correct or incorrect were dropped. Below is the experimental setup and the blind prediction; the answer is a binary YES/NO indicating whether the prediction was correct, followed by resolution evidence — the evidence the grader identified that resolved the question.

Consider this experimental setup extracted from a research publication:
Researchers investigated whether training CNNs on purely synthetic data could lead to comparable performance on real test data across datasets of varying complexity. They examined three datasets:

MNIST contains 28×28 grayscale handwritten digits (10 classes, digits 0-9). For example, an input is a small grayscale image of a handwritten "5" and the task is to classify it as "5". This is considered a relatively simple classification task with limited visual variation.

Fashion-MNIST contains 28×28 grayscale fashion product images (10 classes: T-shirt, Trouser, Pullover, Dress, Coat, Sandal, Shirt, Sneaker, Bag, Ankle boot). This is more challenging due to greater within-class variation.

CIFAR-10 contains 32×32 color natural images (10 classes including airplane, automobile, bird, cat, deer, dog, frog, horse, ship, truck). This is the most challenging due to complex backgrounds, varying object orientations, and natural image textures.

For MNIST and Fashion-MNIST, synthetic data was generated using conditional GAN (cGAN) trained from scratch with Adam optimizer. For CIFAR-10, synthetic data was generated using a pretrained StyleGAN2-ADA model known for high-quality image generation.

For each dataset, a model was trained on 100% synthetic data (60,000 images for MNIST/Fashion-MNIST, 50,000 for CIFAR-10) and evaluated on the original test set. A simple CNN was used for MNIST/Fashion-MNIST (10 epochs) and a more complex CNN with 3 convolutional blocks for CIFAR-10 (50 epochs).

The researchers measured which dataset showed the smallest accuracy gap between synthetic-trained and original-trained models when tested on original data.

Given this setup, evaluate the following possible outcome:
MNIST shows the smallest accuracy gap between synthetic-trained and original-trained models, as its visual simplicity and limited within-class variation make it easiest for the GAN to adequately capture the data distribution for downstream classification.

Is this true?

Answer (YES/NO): NO